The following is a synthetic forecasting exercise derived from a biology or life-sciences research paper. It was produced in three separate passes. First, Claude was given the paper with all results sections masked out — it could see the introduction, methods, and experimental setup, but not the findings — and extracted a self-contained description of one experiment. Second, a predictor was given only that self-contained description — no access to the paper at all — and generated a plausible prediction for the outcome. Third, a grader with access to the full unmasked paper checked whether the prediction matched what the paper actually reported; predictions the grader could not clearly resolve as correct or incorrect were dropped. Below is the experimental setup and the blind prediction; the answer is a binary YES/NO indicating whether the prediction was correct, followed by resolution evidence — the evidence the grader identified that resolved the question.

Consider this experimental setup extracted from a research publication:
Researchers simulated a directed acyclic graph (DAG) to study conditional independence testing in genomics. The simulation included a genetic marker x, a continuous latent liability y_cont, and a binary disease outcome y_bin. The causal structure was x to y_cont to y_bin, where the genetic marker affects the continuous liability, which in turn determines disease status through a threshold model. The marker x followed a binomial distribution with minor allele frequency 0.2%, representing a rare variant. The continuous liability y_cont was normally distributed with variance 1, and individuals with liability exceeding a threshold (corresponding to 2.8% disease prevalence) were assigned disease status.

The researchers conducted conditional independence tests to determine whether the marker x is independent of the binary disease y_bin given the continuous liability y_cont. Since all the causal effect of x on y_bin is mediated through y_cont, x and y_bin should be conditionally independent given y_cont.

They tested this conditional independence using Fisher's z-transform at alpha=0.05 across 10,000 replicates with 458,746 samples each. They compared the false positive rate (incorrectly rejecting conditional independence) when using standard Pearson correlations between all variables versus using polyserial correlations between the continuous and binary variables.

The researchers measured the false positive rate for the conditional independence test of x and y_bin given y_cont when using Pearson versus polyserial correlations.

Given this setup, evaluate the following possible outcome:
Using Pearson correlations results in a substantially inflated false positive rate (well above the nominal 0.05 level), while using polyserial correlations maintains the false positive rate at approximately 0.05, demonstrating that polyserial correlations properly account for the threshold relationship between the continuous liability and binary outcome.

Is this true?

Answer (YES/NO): YES